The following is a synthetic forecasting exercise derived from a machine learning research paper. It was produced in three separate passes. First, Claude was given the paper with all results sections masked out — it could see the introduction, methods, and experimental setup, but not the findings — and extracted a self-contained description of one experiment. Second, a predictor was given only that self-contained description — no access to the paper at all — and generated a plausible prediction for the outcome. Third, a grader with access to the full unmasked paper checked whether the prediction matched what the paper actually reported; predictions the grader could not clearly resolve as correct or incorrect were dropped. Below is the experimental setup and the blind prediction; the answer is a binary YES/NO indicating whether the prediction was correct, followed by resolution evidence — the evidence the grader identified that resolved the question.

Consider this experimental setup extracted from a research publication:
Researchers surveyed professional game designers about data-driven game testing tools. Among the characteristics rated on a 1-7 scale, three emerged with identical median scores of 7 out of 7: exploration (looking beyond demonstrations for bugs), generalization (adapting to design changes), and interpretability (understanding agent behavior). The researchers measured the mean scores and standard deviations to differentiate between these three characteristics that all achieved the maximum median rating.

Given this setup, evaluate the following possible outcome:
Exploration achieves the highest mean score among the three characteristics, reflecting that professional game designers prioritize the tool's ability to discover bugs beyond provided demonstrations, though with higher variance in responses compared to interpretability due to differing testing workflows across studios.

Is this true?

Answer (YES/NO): NO